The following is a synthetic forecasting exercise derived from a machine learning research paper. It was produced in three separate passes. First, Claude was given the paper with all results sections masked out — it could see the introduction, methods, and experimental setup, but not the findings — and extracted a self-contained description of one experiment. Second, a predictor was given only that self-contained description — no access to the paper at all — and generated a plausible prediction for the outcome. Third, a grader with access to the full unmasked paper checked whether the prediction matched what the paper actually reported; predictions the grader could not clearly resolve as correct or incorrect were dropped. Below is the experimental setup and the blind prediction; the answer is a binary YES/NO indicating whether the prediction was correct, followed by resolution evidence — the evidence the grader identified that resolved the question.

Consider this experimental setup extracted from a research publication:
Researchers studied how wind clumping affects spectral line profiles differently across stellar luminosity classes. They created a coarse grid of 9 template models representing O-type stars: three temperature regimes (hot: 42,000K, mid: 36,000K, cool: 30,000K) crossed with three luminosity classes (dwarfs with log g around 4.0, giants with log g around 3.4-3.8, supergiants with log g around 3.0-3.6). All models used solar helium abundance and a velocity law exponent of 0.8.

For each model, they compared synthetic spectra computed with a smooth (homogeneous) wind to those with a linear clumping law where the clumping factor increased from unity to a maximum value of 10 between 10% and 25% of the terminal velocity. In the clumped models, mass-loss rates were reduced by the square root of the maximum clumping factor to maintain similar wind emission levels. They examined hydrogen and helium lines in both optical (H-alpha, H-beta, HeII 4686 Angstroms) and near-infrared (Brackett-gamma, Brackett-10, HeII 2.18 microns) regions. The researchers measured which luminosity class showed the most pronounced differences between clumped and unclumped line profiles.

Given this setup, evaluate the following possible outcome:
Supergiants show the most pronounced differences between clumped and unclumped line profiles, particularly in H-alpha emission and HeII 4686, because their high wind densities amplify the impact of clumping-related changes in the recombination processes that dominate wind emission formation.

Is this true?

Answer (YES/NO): YES